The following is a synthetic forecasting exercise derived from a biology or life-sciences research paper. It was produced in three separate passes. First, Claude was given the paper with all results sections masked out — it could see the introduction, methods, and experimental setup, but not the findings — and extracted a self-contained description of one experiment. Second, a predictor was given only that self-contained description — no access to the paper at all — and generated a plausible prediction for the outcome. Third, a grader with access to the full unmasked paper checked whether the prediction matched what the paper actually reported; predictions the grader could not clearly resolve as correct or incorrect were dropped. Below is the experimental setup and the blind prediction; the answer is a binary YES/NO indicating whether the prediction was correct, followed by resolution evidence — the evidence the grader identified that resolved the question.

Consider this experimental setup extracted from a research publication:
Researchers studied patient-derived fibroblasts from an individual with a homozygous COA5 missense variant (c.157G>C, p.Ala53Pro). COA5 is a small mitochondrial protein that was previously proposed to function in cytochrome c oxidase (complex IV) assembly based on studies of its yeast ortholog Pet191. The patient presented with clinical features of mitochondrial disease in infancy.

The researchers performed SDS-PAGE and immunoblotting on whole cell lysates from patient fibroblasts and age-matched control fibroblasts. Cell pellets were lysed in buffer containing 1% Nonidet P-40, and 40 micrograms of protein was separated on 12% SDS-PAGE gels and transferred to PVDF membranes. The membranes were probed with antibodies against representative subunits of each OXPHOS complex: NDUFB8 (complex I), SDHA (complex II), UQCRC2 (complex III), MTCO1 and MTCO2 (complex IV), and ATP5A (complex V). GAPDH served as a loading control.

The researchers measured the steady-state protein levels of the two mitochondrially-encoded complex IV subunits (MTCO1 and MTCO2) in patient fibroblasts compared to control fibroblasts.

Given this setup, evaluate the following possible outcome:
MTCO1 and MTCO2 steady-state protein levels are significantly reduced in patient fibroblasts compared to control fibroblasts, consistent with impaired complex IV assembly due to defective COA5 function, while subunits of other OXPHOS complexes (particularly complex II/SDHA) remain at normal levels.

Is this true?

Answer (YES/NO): NO